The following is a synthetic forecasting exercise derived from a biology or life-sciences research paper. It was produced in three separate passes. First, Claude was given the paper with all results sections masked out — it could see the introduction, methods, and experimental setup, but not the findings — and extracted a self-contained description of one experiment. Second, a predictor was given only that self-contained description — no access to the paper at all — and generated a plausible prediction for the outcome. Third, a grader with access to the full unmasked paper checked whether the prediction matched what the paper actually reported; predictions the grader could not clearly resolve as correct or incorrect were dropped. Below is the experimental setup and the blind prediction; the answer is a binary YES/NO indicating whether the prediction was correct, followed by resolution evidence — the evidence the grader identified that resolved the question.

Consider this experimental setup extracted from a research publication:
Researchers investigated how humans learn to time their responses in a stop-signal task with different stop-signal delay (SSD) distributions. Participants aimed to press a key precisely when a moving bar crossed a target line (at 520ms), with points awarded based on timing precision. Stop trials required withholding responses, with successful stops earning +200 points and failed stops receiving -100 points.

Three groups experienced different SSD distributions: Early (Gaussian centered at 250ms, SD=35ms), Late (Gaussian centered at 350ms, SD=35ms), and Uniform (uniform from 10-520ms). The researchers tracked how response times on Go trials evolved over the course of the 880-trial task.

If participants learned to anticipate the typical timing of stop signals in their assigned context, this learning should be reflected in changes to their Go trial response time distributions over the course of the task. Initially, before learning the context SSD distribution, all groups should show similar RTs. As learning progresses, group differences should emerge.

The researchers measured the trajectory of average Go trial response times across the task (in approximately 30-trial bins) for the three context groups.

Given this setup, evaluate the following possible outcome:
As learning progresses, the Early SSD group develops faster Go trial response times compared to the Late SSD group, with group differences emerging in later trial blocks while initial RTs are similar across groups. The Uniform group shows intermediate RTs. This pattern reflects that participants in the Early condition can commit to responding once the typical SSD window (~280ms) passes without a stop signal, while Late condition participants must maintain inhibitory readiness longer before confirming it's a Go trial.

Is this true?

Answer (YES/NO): YES